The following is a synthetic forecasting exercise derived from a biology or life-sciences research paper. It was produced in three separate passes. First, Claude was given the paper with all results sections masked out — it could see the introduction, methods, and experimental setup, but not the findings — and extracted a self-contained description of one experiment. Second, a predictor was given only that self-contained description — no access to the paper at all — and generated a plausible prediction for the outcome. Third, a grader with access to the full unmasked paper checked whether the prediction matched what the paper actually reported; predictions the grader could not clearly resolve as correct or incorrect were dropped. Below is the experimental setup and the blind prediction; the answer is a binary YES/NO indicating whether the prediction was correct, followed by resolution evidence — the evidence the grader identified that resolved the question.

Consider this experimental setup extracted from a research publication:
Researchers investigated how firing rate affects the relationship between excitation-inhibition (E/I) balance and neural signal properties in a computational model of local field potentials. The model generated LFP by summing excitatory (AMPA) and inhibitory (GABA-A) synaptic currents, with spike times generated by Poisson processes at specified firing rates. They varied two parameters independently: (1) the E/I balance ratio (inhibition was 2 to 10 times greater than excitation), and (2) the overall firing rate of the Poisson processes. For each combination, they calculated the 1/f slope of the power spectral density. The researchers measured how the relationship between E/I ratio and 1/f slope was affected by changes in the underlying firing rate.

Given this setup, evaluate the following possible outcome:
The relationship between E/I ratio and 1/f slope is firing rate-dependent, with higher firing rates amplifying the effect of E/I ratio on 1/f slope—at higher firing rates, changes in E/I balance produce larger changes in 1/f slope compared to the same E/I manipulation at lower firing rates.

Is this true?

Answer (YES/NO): NO